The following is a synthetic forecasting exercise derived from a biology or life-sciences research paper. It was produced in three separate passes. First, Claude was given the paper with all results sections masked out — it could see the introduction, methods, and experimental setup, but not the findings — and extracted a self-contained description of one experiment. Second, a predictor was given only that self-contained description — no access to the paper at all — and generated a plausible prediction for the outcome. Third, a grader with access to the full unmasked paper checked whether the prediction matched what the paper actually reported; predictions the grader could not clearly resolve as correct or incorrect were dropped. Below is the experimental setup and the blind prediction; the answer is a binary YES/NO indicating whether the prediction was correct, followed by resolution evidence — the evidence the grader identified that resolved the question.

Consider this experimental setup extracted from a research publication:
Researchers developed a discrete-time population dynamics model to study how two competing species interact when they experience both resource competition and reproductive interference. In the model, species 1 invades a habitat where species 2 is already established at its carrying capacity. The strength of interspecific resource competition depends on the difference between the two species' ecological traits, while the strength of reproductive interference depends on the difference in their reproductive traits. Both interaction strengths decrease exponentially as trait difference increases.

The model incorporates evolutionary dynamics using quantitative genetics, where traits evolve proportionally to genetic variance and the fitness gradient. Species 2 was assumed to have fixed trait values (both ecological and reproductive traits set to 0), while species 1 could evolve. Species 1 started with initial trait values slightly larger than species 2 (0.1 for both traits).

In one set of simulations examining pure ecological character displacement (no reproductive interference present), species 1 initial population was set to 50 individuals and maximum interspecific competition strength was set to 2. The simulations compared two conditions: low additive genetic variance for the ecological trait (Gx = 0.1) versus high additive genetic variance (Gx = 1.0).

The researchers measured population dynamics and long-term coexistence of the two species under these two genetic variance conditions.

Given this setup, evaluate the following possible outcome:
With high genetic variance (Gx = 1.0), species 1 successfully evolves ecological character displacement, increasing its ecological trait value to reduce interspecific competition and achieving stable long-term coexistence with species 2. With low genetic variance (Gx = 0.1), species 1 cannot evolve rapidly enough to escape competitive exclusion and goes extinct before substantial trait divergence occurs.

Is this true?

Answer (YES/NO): NO